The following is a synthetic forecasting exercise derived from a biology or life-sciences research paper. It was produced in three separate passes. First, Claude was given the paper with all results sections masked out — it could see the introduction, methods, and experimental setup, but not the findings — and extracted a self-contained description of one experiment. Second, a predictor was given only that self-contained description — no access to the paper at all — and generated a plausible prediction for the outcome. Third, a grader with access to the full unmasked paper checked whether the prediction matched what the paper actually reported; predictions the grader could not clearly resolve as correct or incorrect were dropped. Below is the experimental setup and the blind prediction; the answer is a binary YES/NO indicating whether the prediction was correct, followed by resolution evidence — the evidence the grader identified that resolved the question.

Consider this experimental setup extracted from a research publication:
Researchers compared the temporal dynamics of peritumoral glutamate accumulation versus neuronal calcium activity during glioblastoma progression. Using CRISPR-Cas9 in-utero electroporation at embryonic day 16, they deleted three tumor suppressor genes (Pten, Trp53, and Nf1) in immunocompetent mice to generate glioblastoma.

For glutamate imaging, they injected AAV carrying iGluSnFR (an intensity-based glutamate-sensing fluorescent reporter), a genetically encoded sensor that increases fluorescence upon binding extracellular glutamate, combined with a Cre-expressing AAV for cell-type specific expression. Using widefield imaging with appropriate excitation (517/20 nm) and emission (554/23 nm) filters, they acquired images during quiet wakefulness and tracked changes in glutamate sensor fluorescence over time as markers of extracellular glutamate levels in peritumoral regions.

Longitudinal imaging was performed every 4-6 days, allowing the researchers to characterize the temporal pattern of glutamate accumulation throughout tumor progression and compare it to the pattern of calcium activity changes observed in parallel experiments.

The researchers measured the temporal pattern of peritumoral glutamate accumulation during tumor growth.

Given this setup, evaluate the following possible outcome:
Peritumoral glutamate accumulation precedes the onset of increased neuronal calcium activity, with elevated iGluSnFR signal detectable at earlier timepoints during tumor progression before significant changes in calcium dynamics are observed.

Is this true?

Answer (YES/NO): NO